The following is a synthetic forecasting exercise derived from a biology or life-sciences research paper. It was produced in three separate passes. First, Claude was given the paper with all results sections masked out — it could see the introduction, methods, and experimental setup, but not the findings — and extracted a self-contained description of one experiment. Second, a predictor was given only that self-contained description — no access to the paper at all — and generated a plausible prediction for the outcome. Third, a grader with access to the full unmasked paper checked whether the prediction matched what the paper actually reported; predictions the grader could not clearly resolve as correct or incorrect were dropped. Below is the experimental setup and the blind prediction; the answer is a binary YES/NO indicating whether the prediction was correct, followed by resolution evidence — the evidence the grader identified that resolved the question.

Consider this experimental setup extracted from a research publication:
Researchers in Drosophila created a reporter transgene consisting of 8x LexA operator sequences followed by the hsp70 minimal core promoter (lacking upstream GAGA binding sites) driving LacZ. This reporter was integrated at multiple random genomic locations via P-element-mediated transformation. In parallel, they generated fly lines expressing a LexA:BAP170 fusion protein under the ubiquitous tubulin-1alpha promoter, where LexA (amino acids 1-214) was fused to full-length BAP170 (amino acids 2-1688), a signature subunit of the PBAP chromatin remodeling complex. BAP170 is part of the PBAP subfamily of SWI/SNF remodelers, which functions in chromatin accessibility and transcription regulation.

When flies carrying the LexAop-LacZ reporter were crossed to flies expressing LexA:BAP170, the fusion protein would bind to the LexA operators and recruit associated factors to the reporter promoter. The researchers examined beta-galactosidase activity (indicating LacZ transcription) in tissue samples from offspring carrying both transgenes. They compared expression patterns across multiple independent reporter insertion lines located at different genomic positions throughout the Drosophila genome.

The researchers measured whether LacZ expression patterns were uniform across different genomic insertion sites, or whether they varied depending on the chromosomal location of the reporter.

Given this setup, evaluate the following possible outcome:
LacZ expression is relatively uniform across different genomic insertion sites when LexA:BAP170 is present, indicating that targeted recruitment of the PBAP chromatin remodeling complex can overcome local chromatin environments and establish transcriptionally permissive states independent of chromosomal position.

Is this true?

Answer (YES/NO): NO